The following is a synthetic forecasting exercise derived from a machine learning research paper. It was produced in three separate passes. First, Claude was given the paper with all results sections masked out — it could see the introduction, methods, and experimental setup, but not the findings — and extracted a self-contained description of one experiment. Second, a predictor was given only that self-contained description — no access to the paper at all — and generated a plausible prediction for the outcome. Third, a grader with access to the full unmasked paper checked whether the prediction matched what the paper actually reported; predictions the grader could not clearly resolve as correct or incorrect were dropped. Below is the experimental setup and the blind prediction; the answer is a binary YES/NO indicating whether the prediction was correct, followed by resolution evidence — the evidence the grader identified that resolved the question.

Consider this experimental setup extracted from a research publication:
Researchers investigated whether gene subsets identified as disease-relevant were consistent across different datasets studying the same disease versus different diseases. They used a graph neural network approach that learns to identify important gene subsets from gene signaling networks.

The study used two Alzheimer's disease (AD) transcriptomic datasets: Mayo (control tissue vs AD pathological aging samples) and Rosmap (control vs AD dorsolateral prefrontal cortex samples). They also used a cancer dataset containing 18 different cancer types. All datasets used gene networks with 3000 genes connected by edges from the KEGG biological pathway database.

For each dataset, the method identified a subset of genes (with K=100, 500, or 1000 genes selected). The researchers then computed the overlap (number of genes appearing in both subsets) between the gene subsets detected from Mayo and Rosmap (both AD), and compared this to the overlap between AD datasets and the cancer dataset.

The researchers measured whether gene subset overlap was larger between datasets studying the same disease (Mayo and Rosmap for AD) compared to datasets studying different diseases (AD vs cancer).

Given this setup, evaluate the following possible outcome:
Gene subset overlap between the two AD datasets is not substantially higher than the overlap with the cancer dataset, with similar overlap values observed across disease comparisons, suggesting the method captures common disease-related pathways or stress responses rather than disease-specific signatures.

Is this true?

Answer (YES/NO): NO